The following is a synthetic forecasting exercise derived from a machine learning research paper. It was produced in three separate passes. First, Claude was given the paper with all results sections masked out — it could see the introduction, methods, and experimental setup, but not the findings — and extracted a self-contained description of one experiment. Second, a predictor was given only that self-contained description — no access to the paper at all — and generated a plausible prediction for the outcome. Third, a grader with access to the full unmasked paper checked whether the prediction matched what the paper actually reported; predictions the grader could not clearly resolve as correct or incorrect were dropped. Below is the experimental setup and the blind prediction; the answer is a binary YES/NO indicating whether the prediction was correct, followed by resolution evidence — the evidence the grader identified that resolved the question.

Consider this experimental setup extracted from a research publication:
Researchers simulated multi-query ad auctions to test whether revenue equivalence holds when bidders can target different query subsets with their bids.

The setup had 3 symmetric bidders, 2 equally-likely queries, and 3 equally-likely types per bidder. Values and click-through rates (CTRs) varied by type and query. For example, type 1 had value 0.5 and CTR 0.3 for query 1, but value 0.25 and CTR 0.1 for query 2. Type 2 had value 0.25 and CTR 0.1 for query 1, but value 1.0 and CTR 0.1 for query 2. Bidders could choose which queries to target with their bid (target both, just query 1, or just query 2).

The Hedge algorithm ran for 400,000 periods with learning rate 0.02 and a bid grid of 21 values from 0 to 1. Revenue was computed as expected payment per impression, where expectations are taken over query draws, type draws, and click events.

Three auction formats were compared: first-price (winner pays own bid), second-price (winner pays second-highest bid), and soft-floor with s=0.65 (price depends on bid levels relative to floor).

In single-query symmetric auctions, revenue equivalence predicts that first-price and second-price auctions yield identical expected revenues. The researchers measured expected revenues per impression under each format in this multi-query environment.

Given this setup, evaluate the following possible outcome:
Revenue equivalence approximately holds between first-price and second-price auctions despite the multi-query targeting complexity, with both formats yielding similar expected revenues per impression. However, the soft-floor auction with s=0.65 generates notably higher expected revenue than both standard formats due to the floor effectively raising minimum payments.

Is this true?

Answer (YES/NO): NO